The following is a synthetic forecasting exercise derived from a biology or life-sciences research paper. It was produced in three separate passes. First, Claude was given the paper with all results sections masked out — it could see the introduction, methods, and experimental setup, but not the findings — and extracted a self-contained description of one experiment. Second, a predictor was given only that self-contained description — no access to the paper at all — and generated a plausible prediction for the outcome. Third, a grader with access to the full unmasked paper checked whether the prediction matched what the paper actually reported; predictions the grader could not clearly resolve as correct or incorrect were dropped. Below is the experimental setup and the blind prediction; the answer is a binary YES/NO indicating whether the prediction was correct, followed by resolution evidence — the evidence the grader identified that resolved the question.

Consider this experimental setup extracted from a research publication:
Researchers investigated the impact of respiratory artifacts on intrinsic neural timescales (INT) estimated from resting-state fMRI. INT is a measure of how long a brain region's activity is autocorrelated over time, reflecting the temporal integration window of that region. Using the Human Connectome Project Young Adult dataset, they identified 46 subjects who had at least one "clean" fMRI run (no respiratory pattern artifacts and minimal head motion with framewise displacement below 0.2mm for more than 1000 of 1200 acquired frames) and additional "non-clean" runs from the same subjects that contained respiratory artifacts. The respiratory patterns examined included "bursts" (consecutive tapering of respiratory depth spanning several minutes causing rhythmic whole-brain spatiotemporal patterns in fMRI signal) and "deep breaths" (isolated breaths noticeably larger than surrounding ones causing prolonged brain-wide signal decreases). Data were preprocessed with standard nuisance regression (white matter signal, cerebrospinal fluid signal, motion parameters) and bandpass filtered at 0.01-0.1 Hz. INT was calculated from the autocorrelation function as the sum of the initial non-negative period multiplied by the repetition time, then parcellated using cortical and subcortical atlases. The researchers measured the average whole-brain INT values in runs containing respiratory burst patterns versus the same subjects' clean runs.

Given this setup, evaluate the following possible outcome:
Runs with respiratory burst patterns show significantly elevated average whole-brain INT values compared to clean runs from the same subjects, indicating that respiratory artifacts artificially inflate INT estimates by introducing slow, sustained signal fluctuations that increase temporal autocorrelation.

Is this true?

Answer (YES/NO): YES